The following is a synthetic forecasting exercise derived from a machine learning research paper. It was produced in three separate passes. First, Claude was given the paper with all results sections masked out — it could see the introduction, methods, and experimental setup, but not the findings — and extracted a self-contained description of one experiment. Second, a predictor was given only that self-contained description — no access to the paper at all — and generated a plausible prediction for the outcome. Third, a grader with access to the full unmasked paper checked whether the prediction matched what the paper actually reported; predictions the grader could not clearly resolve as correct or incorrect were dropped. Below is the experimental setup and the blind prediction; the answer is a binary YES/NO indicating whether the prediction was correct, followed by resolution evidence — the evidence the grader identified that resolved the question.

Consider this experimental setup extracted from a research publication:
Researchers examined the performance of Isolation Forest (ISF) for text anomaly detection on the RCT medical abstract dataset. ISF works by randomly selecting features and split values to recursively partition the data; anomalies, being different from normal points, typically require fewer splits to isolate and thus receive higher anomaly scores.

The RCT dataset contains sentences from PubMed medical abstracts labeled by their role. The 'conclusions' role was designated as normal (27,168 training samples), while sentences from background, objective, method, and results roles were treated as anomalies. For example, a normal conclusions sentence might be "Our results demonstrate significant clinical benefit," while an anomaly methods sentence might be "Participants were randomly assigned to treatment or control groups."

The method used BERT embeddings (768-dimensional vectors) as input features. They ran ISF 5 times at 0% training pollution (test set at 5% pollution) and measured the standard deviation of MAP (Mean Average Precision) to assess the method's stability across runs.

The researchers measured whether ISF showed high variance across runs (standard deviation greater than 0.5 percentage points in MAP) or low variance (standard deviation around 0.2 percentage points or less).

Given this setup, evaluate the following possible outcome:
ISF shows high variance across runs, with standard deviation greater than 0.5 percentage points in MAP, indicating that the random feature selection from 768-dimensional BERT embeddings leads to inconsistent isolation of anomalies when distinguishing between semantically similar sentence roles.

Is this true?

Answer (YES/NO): NO